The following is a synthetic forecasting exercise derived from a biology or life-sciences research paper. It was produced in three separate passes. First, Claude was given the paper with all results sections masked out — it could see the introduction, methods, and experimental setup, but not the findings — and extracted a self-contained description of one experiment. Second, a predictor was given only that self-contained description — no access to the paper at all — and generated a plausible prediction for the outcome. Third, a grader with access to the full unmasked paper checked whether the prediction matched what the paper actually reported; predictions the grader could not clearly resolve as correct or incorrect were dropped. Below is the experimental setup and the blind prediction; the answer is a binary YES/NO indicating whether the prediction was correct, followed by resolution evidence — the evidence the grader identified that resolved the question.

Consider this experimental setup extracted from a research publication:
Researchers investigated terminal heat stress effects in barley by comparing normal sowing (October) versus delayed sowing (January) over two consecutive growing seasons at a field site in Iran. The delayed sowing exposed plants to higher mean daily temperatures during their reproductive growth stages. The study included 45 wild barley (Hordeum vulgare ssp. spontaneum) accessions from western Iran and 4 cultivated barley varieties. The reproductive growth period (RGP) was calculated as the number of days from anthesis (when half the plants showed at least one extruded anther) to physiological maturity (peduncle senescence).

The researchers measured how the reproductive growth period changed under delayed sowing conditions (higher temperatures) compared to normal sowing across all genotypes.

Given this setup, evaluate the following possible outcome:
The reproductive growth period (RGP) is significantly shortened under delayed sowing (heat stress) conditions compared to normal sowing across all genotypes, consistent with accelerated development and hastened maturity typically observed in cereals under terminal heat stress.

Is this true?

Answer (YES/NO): YES